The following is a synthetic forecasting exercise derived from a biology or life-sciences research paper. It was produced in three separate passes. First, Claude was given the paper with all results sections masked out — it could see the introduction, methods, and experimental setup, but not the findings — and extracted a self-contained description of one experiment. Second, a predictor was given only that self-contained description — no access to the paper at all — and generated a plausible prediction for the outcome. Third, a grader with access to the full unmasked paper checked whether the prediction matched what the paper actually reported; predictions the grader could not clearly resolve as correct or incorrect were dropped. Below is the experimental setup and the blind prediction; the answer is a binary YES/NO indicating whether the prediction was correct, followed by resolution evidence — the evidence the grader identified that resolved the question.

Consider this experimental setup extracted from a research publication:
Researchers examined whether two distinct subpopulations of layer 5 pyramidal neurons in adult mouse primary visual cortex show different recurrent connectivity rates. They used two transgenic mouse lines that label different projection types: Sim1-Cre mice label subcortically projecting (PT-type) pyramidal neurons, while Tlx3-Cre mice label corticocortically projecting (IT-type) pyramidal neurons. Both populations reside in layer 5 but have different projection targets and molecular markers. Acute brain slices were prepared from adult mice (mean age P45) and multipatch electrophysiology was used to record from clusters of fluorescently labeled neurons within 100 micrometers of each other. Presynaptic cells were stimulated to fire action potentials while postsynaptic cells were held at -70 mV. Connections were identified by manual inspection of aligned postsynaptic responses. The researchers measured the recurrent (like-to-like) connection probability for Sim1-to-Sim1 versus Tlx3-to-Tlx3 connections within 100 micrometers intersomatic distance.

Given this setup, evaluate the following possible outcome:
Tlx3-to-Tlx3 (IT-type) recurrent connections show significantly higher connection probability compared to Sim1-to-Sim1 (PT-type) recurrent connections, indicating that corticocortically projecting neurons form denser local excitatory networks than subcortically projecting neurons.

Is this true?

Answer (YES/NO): NO